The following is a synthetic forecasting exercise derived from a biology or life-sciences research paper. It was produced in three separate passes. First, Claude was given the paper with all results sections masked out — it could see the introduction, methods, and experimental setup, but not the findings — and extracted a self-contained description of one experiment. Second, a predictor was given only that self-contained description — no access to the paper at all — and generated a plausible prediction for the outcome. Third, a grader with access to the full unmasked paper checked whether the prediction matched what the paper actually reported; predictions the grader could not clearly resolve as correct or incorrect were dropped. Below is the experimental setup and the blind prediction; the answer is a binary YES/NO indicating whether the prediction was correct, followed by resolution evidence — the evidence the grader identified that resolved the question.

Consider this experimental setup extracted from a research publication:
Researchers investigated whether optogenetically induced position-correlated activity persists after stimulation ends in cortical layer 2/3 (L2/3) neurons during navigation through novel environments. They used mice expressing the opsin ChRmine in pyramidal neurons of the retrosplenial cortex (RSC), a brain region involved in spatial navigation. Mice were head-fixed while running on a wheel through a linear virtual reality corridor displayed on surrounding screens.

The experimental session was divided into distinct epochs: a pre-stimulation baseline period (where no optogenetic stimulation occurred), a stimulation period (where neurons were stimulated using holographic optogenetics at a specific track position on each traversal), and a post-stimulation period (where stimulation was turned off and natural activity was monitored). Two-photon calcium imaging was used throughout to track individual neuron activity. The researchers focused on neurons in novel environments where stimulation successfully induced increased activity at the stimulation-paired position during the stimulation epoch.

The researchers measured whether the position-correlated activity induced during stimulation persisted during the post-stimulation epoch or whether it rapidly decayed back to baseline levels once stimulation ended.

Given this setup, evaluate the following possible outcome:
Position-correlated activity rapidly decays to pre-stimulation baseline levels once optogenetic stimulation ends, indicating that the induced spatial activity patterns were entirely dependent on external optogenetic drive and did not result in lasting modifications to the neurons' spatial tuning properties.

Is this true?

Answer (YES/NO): NO